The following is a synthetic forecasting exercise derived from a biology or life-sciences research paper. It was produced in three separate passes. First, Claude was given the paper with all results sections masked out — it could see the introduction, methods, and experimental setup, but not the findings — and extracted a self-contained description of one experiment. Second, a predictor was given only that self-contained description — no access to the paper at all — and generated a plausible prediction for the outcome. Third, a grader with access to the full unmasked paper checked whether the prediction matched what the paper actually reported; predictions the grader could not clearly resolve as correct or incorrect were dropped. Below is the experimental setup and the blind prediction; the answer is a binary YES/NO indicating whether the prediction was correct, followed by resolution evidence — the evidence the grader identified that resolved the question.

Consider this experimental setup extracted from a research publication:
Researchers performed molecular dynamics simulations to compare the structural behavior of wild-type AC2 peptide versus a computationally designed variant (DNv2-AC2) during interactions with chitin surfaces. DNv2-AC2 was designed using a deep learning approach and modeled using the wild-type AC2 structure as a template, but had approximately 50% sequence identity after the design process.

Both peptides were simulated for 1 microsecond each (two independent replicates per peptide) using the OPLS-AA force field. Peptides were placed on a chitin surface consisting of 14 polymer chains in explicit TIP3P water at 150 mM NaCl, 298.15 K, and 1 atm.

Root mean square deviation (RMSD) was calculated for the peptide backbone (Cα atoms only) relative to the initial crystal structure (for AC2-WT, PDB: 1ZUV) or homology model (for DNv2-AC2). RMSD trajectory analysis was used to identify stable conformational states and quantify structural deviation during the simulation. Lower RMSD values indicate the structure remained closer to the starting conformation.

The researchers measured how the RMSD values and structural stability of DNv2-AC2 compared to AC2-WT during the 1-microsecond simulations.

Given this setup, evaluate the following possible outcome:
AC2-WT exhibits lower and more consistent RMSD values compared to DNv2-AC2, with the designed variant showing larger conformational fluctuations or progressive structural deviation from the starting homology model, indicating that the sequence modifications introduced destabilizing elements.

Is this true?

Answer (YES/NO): NO